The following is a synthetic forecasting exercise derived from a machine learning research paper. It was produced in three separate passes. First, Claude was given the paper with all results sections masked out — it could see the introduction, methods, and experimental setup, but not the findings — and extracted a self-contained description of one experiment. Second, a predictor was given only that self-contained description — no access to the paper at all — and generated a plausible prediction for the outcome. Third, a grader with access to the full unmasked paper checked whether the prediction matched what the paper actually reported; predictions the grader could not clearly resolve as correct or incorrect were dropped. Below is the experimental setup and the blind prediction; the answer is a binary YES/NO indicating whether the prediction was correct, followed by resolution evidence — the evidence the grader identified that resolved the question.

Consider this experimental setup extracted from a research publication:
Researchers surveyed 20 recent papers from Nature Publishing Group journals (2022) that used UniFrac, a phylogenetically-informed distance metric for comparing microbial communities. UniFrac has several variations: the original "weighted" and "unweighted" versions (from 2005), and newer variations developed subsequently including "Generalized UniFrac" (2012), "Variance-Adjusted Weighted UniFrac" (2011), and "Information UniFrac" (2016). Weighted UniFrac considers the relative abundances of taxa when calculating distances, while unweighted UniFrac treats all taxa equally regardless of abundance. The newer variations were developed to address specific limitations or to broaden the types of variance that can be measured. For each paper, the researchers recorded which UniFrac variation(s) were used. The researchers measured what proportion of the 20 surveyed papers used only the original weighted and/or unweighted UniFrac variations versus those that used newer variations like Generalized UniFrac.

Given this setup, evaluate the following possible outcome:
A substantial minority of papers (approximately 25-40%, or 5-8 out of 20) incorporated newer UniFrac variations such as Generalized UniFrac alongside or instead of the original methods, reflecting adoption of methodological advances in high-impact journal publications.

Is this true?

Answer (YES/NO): NO